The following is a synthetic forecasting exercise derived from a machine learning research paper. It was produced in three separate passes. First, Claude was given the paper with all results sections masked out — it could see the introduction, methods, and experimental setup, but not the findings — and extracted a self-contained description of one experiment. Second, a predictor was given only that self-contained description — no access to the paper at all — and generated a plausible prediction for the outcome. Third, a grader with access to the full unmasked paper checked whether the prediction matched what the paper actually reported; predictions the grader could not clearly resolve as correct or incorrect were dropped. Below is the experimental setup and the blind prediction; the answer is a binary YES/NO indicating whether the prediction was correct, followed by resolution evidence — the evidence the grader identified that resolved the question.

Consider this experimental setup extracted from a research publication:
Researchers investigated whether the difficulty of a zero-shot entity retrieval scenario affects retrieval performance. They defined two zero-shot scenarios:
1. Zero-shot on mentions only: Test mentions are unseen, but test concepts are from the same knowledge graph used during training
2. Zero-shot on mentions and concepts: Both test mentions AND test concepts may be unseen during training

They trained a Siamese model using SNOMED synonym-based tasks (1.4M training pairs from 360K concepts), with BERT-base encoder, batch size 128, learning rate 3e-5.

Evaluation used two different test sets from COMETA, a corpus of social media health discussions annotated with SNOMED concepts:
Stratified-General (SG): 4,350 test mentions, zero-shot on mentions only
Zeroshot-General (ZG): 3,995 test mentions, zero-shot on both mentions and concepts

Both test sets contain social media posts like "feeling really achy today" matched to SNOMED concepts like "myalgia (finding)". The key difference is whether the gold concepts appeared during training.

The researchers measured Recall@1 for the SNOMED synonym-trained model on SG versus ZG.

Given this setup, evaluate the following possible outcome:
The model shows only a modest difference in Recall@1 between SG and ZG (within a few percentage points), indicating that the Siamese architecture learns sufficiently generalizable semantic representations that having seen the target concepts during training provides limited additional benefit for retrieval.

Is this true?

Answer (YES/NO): NO